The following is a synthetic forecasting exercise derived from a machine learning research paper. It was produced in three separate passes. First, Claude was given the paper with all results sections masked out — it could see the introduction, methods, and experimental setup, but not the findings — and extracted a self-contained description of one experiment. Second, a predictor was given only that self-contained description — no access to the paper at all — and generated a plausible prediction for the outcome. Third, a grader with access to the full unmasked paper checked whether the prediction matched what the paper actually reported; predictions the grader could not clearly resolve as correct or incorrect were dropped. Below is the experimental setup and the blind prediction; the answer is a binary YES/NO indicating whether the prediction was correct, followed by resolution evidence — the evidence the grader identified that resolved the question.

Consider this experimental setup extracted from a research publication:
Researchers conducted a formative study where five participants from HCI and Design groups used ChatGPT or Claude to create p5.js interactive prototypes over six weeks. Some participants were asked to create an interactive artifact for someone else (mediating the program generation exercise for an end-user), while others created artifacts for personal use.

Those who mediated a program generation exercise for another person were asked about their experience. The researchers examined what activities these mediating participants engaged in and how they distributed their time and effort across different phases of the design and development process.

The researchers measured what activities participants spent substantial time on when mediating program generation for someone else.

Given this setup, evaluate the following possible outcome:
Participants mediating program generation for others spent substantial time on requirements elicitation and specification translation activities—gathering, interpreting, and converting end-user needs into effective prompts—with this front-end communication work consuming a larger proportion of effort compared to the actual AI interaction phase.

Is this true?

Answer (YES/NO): NO